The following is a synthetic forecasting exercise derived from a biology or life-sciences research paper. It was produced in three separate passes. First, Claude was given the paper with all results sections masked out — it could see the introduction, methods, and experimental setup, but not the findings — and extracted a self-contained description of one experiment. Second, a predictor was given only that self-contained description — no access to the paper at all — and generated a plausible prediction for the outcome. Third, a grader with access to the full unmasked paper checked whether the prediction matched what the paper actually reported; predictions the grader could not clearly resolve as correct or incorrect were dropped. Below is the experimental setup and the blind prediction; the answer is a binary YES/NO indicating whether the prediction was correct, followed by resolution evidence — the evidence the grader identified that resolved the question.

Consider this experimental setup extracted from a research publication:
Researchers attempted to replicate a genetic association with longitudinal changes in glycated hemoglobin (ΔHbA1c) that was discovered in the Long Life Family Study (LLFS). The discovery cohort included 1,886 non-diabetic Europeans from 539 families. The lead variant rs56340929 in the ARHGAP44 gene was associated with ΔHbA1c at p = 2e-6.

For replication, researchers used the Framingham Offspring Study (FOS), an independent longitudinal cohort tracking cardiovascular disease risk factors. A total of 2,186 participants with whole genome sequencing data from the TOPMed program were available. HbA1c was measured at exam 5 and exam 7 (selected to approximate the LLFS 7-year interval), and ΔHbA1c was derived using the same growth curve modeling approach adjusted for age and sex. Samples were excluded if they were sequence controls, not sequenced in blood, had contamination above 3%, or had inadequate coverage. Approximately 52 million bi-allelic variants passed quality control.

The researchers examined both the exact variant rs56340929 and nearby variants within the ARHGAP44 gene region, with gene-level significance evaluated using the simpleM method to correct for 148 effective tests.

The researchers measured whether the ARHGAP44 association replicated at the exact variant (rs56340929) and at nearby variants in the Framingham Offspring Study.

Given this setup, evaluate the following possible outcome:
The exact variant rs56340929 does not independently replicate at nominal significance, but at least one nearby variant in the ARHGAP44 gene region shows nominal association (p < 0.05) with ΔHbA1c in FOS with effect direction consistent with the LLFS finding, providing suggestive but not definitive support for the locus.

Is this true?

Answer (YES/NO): NO